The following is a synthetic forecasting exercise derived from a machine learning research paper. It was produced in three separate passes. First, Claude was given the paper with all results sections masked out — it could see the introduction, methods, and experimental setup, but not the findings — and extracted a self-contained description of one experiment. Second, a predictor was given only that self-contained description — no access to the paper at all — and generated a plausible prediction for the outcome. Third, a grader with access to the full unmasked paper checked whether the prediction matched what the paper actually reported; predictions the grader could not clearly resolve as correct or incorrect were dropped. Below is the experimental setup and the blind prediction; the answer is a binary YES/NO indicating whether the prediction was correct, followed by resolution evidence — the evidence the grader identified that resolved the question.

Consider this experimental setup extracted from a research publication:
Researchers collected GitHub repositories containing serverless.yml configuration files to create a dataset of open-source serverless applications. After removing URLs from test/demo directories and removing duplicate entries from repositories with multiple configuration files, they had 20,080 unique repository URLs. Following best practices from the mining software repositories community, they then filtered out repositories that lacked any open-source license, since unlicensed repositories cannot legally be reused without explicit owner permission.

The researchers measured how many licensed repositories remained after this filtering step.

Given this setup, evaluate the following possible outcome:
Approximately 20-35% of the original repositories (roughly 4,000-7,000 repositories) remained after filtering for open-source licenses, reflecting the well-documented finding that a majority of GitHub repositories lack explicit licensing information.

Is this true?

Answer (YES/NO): YES